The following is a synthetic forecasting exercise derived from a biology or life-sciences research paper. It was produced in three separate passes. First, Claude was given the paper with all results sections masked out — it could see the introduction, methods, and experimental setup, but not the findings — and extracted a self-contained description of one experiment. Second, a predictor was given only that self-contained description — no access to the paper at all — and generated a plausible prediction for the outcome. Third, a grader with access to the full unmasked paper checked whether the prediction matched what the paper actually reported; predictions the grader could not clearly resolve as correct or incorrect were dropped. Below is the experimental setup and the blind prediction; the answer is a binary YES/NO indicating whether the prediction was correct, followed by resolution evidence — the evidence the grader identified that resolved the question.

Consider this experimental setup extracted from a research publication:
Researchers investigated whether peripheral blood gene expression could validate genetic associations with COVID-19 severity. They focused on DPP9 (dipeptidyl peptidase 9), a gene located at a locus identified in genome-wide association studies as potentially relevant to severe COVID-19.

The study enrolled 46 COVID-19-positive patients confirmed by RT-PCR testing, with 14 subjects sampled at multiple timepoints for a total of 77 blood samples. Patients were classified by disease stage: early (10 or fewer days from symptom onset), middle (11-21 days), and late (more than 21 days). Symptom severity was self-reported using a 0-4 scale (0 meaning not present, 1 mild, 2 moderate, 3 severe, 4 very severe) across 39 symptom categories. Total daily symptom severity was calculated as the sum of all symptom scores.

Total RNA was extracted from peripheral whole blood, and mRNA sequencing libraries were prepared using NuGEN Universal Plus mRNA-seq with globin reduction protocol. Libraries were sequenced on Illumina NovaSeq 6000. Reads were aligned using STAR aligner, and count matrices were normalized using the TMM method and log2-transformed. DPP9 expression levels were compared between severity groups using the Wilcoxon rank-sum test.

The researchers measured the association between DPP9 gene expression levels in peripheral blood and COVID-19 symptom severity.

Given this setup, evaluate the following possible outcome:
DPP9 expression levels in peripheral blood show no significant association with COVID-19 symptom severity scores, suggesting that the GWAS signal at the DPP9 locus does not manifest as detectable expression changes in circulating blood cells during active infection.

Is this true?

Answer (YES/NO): NO